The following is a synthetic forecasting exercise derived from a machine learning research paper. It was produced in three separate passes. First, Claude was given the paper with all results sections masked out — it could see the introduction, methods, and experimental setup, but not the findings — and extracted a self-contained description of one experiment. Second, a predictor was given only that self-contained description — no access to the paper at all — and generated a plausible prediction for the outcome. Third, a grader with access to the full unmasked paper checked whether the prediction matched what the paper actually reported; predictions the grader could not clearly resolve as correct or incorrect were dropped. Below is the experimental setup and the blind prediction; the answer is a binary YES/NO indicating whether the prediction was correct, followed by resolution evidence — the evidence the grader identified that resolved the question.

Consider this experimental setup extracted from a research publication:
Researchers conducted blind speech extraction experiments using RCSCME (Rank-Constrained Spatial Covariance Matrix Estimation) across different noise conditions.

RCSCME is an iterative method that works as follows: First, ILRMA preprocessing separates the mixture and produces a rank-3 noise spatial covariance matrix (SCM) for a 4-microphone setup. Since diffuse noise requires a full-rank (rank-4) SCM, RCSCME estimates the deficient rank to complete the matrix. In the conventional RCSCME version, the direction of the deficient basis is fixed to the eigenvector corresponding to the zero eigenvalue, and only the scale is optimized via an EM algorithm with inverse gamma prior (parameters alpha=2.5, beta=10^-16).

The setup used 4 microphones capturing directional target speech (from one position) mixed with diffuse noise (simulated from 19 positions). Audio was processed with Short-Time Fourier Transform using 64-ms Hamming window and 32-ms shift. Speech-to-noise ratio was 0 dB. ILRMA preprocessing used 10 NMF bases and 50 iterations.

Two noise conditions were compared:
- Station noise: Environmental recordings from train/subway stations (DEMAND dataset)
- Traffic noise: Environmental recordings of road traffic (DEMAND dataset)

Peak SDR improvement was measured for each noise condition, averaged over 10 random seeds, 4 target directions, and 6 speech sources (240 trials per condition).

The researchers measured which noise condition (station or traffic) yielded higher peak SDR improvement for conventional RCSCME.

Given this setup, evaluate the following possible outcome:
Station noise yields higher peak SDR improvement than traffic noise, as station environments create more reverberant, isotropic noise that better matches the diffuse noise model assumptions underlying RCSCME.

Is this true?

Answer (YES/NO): YES